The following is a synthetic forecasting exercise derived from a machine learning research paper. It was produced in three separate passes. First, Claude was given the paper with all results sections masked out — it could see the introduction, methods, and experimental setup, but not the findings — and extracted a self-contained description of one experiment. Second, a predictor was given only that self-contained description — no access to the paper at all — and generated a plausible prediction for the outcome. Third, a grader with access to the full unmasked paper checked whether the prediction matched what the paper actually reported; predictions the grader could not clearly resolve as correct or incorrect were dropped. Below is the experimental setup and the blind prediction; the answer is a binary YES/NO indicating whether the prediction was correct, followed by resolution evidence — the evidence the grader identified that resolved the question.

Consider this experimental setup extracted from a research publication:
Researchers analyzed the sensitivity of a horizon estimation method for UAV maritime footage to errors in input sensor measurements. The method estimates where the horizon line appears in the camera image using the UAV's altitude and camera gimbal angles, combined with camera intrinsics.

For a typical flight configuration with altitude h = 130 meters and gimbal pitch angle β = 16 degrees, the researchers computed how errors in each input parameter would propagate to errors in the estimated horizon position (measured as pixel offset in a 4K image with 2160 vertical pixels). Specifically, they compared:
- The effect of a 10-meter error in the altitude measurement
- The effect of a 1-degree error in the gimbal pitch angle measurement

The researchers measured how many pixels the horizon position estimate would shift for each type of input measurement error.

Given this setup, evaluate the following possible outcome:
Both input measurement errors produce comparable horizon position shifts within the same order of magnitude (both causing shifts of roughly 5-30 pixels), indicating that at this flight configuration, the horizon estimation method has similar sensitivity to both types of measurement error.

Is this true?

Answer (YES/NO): NO